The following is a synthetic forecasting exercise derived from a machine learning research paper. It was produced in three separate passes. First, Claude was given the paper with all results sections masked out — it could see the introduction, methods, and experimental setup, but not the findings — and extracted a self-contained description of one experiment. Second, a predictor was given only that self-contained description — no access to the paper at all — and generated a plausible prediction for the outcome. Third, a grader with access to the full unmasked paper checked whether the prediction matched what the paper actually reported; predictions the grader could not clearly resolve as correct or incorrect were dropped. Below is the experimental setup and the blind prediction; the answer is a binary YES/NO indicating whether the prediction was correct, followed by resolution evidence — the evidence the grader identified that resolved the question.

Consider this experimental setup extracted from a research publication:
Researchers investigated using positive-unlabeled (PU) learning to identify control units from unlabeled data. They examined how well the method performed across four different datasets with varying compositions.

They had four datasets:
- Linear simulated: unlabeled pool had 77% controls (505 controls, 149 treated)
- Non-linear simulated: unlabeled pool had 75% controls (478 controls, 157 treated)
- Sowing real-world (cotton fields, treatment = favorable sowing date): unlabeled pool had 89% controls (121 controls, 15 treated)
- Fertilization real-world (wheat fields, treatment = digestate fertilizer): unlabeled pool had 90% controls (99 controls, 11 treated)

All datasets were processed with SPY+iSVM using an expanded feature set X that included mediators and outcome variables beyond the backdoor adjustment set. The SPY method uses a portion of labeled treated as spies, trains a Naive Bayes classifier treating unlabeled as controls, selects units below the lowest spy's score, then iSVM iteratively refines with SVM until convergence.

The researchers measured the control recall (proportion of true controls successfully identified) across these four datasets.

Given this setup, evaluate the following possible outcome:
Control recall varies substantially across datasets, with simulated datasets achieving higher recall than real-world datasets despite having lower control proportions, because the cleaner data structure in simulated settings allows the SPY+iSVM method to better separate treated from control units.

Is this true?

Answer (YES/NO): YES